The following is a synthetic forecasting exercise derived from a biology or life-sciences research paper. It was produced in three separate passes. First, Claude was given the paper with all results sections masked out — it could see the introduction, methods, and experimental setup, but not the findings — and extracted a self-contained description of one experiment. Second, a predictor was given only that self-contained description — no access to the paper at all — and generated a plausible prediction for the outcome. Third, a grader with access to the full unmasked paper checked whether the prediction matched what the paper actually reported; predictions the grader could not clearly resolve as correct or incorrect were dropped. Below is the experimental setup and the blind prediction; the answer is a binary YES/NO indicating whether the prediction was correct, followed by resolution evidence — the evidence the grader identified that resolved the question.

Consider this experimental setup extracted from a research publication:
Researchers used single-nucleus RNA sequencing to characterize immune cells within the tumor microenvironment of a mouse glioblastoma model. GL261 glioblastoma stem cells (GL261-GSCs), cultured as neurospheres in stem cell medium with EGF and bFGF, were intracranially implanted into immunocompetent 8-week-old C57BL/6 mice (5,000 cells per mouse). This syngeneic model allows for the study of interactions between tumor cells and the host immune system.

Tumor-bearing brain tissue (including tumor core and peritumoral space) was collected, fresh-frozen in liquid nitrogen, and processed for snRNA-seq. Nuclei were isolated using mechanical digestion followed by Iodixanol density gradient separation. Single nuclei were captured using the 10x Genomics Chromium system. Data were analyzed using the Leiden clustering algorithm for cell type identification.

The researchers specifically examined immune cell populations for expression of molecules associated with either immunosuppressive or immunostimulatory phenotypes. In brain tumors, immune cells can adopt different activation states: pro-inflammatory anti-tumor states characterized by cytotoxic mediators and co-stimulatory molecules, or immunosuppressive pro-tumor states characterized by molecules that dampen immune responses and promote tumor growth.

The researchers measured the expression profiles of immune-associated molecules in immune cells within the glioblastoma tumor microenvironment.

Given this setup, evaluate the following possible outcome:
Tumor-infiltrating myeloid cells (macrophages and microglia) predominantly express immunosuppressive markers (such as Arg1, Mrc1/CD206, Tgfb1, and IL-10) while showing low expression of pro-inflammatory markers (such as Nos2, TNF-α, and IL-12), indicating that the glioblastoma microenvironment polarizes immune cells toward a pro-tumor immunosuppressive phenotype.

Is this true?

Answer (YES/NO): YES